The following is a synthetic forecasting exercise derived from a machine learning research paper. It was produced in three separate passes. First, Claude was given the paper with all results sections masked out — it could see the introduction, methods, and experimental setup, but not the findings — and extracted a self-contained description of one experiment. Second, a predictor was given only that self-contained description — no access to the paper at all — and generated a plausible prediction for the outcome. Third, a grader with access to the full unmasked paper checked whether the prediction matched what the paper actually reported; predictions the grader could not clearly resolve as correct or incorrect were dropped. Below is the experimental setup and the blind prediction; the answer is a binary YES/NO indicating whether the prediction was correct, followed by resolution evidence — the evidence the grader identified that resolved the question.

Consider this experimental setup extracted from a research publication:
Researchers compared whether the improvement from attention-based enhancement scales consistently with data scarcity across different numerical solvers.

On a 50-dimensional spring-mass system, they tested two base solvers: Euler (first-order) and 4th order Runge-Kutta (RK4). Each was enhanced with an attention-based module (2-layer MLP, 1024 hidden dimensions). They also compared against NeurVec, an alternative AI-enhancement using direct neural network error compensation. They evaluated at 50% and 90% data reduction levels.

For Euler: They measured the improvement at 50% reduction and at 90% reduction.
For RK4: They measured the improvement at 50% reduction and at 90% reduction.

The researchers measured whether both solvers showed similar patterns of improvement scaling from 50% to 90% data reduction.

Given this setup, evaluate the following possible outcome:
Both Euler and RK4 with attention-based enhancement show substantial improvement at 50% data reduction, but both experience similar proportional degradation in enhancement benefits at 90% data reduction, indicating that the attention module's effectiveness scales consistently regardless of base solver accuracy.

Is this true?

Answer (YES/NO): NO